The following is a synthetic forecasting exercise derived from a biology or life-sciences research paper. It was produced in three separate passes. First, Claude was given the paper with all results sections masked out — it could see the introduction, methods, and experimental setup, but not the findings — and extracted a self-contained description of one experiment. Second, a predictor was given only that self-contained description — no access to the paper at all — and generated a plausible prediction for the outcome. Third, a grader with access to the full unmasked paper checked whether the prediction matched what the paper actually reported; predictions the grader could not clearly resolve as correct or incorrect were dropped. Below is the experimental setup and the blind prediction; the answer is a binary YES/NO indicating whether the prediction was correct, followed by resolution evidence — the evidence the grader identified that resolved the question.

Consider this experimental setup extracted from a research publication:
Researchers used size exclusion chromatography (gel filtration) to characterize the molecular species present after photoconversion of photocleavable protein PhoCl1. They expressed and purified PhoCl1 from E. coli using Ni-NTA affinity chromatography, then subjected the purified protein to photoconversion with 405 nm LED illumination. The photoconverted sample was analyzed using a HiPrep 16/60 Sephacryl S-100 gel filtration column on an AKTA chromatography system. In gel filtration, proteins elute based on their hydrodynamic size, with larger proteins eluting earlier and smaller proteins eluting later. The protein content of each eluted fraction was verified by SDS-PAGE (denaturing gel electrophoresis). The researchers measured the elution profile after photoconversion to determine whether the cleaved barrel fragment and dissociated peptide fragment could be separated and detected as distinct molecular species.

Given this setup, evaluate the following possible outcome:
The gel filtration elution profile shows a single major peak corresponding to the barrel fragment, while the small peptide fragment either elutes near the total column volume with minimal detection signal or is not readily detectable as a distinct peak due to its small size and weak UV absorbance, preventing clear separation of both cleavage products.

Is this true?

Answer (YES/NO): NO